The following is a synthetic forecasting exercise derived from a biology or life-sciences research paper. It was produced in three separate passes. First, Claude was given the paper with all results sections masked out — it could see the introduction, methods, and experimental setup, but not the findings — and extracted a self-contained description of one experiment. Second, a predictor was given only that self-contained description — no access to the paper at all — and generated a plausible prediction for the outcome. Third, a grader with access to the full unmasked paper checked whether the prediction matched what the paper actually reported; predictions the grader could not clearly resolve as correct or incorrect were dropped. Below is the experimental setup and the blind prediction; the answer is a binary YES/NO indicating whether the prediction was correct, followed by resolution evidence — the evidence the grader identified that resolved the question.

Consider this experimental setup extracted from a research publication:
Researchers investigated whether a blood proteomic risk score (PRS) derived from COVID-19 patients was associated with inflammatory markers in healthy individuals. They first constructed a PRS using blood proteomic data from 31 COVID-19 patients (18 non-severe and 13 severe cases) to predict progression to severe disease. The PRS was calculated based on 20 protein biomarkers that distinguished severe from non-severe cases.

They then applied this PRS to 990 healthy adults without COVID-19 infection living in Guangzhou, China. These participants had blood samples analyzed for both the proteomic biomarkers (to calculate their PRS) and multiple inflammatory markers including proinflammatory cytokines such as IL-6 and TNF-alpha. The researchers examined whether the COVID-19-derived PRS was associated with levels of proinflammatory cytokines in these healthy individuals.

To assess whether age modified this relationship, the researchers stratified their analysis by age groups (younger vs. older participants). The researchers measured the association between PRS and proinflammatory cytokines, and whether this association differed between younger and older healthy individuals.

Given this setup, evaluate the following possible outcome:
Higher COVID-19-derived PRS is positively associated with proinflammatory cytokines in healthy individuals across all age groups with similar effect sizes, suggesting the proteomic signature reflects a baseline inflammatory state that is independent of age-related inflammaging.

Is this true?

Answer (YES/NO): NO